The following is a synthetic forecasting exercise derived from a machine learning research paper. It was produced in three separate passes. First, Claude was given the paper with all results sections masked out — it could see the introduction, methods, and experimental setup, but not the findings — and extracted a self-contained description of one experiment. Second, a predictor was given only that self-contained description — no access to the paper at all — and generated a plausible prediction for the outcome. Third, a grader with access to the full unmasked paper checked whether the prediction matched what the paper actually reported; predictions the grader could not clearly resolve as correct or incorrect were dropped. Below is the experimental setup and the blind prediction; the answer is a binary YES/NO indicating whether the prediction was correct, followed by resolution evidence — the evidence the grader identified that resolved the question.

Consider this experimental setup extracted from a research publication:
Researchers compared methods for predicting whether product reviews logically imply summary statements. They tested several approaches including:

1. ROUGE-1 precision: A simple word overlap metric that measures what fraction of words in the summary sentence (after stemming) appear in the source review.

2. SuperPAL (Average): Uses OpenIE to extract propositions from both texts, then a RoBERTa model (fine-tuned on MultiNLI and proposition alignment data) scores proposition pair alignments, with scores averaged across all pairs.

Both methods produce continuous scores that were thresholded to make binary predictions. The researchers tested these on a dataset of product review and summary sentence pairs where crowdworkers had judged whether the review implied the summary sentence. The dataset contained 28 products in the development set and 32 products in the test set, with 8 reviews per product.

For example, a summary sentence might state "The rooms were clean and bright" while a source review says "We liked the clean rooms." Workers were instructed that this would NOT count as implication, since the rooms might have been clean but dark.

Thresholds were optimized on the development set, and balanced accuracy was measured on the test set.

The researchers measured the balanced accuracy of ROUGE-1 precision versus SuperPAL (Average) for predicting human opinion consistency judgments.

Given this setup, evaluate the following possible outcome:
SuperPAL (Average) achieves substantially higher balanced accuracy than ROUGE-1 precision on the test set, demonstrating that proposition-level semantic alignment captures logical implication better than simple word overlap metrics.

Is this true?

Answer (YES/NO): YES